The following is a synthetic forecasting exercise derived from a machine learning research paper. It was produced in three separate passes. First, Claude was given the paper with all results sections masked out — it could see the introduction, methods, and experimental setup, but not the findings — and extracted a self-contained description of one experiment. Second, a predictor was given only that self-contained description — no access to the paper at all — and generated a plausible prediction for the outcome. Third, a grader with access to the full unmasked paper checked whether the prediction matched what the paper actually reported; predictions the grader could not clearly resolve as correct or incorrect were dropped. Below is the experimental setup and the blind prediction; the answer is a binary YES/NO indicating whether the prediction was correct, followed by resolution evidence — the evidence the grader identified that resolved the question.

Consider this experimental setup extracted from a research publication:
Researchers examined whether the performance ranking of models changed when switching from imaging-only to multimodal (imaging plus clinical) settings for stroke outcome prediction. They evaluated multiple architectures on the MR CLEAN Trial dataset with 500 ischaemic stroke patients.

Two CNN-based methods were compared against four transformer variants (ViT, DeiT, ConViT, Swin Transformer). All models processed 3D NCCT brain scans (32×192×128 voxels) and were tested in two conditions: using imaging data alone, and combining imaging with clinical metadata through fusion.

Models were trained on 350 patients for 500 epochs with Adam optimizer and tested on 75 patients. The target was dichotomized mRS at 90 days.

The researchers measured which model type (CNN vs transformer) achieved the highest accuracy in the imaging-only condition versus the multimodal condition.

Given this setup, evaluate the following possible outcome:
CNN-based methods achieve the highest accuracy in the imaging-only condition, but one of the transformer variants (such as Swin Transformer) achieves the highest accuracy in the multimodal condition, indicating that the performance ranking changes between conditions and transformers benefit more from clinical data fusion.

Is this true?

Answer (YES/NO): YES